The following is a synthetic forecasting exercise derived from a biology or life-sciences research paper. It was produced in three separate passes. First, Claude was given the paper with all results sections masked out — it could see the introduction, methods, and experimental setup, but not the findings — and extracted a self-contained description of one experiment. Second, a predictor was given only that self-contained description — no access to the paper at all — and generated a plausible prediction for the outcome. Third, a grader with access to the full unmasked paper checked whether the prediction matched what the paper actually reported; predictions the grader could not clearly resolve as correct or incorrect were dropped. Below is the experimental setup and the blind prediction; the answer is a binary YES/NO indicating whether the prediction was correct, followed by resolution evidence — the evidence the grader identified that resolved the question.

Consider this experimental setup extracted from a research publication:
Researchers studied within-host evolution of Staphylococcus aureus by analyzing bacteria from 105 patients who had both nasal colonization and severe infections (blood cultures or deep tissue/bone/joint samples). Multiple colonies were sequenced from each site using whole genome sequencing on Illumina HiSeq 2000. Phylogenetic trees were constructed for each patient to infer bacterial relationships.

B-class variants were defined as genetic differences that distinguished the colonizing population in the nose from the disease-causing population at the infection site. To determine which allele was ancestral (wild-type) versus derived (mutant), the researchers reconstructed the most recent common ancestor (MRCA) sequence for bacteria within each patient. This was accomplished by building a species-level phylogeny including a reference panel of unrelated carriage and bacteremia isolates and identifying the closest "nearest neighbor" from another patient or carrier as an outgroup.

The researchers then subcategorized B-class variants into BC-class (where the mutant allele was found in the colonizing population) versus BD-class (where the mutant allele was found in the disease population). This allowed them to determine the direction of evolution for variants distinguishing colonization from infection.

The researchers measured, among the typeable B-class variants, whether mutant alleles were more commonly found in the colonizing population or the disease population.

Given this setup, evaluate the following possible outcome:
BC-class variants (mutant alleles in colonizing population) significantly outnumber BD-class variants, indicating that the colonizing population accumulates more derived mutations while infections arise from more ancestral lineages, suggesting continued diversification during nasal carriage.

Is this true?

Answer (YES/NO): NO